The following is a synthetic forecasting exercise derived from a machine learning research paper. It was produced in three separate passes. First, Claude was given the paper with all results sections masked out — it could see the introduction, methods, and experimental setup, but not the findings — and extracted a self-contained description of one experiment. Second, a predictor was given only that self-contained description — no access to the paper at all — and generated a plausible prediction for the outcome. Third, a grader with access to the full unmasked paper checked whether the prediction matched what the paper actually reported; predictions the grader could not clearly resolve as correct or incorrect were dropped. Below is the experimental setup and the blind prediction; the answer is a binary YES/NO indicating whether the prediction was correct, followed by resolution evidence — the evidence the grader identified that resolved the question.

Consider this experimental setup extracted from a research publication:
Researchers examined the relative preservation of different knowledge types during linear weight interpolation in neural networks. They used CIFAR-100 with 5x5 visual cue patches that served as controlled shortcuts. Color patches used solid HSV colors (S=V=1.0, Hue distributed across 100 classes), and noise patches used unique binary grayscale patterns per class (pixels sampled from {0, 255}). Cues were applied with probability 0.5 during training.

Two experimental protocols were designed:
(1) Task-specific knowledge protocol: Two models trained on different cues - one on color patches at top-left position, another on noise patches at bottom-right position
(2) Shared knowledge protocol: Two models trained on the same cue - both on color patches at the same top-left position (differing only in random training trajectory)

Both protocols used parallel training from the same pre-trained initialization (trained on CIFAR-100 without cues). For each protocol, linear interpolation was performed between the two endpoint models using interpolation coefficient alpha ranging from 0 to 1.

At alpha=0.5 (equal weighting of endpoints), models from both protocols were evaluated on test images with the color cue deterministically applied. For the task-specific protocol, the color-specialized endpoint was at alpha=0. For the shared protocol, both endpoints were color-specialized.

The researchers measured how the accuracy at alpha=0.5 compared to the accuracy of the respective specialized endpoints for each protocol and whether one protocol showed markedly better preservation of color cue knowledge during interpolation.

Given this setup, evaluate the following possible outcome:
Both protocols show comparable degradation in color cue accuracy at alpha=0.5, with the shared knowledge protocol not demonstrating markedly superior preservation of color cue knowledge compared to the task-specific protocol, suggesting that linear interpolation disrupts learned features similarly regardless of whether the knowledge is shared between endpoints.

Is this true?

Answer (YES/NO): NO